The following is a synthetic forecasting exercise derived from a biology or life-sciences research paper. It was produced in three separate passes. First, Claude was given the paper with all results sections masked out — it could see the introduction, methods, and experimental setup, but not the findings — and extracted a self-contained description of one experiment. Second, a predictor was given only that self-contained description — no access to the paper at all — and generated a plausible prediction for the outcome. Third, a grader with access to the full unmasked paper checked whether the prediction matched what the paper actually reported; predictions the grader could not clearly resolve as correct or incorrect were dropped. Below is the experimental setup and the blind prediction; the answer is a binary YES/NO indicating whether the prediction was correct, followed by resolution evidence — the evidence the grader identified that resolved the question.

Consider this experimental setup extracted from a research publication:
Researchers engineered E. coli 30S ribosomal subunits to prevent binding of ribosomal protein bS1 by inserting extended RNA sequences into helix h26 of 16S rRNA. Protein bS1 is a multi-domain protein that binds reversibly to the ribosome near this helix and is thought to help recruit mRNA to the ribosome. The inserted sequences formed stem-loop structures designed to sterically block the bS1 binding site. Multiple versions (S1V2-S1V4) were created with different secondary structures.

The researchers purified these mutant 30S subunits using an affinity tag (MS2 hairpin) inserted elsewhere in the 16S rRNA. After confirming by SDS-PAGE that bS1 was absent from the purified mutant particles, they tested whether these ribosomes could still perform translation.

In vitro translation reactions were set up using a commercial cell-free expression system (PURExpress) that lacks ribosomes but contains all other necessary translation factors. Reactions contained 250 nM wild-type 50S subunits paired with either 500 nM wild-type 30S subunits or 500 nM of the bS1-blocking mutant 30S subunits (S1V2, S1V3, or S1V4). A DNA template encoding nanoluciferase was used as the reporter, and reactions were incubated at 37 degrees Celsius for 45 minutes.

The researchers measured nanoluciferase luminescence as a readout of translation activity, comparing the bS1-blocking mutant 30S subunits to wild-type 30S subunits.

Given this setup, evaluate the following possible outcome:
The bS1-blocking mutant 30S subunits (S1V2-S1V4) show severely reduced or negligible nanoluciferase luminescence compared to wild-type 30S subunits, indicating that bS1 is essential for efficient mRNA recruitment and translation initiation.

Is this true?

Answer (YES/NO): NO